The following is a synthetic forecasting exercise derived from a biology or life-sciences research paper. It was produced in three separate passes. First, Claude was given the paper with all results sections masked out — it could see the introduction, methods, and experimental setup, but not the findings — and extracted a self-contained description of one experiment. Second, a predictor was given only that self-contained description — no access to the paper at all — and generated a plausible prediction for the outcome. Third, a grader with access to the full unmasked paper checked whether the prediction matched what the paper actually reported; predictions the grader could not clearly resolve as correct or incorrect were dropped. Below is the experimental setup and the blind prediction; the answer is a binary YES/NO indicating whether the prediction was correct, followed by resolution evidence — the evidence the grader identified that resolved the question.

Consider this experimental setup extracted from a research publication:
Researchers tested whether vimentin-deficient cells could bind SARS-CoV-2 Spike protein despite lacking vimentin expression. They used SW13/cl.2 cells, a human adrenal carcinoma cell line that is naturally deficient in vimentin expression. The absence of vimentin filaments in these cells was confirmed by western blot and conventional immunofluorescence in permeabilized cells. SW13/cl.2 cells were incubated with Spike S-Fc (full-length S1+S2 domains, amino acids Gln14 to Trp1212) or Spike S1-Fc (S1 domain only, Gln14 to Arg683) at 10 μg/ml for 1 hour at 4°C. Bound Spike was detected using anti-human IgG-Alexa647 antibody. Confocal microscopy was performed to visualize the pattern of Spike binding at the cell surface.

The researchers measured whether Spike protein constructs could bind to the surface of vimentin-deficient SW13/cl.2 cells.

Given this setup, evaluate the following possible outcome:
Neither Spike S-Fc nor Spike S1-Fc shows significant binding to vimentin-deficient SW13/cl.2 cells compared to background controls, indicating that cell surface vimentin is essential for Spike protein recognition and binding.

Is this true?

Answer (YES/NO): NO